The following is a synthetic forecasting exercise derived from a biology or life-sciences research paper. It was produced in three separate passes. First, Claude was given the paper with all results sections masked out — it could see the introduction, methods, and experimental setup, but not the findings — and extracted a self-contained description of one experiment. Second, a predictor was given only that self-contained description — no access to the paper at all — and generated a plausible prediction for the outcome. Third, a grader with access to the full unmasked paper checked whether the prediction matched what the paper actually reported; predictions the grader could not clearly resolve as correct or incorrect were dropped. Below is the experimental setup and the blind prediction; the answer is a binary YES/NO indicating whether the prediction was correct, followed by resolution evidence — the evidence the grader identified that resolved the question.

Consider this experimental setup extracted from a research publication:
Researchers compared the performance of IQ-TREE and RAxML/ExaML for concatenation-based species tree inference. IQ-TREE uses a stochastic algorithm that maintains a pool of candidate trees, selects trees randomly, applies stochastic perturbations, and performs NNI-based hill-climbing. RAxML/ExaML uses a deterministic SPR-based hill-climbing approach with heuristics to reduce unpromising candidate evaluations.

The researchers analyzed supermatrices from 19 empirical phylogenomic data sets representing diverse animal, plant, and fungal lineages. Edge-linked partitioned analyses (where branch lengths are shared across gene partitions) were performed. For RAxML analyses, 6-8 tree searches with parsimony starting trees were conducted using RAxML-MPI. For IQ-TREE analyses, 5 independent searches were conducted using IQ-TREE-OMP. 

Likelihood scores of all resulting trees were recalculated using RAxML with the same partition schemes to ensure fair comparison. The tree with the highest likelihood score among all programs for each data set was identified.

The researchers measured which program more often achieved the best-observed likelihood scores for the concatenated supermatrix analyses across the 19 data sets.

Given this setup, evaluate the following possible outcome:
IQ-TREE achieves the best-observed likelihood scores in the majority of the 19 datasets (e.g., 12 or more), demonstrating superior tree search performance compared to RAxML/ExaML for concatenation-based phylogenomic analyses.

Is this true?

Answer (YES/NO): YES